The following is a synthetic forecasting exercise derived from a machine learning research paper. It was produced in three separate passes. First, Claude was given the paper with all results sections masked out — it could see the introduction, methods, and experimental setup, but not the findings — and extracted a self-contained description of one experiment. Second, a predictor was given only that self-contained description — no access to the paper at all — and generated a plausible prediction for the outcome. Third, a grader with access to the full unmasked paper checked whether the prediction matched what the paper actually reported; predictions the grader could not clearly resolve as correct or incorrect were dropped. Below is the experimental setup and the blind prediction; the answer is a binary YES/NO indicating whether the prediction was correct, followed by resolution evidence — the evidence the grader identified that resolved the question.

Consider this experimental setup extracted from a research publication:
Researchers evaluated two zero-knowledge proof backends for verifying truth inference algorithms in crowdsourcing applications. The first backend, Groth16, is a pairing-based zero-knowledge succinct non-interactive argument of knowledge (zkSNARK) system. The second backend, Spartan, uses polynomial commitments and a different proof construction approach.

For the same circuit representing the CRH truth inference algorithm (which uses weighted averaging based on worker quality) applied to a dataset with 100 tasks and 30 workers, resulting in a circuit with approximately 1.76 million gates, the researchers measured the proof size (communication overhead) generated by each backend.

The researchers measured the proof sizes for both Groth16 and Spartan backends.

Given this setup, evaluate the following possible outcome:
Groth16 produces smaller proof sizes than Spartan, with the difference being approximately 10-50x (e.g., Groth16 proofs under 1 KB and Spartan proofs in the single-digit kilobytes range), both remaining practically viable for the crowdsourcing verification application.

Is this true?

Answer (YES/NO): NO